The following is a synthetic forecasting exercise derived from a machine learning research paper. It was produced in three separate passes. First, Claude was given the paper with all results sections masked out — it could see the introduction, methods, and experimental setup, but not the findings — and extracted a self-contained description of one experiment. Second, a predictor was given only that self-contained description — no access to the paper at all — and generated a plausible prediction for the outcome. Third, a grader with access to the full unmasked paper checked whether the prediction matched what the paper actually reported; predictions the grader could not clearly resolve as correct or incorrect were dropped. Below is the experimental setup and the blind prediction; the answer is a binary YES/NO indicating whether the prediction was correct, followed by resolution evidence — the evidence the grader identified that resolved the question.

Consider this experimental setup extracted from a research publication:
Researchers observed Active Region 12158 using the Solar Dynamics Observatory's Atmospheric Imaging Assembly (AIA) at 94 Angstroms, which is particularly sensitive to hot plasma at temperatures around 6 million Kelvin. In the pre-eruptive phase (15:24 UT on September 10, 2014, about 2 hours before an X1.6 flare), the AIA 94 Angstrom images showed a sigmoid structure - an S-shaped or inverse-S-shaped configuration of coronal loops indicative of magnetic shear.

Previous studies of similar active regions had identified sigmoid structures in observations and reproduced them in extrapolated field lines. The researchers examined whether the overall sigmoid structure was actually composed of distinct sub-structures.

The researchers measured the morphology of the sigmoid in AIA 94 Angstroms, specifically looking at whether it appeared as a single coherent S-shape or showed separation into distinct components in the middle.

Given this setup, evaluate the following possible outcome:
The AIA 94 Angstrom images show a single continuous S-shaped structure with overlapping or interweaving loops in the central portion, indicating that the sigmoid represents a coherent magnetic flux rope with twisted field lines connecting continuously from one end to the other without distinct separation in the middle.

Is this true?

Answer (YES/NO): NO